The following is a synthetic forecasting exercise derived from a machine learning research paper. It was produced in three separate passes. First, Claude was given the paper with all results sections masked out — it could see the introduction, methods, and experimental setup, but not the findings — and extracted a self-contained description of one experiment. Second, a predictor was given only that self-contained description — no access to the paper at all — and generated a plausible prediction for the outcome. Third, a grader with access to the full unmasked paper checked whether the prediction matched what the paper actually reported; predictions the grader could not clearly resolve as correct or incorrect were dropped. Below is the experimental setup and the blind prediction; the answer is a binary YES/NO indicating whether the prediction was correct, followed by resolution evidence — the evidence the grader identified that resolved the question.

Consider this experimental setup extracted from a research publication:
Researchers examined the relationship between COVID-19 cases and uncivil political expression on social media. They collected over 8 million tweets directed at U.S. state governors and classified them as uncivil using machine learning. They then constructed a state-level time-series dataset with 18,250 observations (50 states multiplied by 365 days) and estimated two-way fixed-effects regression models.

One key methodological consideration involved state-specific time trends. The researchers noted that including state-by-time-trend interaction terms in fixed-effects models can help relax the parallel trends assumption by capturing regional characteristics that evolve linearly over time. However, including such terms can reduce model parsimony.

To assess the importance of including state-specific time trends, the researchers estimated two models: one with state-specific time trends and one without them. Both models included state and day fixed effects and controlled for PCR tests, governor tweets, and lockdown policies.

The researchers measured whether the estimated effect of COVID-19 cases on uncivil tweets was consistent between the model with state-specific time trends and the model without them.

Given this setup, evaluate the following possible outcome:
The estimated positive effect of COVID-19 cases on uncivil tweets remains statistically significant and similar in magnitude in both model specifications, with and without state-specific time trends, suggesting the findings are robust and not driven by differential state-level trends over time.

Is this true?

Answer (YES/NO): YES